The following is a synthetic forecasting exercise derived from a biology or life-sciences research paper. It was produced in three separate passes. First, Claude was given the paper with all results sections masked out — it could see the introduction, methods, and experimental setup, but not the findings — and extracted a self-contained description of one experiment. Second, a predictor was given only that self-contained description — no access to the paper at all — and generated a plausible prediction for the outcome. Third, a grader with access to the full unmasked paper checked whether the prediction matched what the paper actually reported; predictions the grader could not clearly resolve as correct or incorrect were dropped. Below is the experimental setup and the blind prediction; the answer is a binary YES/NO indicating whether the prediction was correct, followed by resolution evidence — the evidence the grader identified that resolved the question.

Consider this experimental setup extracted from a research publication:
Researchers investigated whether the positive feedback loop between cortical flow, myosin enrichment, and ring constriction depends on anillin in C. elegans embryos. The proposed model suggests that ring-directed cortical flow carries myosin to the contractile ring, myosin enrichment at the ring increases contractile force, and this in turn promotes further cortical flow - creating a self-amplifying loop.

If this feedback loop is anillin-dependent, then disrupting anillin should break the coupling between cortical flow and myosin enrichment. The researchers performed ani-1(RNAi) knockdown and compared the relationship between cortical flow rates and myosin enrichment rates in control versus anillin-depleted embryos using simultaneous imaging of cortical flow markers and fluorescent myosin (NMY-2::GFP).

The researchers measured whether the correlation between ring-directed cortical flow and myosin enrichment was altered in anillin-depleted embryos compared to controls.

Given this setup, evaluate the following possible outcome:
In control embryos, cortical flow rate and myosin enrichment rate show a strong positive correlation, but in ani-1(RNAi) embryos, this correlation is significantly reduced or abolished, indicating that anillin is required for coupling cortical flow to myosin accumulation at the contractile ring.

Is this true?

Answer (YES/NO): YES